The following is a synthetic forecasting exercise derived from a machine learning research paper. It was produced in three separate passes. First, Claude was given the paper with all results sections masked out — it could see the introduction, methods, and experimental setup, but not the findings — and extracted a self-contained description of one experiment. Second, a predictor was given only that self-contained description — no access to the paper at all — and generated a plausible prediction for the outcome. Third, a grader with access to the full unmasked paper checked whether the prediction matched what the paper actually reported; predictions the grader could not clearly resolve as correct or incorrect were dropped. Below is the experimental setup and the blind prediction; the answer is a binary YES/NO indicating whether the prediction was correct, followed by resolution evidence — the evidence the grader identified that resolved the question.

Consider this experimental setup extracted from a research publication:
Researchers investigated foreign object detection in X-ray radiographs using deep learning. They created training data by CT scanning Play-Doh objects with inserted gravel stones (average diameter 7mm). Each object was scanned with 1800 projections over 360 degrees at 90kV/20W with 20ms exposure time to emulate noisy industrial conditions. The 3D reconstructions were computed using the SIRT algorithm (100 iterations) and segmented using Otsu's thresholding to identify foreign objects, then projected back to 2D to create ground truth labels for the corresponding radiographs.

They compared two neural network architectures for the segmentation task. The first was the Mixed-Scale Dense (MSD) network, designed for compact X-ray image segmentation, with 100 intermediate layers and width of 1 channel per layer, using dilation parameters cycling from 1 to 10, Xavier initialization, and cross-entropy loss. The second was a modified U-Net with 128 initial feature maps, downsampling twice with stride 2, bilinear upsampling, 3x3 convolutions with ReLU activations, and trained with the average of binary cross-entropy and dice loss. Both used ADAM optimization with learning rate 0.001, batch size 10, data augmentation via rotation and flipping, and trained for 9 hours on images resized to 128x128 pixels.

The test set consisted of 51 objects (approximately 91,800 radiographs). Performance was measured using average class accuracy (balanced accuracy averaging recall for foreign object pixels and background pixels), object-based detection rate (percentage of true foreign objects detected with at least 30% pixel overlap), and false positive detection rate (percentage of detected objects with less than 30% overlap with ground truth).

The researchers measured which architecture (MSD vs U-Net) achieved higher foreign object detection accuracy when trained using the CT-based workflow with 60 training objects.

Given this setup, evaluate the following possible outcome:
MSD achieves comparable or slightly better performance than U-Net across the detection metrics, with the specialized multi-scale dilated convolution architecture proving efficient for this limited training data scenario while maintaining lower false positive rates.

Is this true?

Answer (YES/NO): YES